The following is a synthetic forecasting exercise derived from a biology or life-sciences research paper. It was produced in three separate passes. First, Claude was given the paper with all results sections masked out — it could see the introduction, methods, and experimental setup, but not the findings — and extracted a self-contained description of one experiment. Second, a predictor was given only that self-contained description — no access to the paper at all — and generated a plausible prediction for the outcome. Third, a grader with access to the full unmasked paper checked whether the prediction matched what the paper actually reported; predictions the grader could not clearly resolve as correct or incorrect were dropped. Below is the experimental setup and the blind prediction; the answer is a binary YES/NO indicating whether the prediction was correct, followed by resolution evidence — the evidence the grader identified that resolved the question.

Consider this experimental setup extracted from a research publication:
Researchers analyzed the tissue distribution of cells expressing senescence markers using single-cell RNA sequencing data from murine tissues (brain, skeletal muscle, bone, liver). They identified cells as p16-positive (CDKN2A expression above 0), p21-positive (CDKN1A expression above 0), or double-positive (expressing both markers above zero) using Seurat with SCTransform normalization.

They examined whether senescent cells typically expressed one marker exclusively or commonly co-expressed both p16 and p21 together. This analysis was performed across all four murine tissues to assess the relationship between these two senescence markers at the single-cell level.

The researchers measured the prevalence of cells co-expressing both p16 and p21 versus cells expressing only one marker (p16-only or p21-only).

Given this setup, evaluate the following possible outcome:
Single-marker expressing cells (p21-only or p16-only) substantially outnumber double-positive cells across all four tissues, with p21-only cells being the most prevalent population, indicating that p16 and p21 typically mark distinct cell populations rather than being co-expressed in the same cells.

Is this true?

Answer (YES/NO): YES